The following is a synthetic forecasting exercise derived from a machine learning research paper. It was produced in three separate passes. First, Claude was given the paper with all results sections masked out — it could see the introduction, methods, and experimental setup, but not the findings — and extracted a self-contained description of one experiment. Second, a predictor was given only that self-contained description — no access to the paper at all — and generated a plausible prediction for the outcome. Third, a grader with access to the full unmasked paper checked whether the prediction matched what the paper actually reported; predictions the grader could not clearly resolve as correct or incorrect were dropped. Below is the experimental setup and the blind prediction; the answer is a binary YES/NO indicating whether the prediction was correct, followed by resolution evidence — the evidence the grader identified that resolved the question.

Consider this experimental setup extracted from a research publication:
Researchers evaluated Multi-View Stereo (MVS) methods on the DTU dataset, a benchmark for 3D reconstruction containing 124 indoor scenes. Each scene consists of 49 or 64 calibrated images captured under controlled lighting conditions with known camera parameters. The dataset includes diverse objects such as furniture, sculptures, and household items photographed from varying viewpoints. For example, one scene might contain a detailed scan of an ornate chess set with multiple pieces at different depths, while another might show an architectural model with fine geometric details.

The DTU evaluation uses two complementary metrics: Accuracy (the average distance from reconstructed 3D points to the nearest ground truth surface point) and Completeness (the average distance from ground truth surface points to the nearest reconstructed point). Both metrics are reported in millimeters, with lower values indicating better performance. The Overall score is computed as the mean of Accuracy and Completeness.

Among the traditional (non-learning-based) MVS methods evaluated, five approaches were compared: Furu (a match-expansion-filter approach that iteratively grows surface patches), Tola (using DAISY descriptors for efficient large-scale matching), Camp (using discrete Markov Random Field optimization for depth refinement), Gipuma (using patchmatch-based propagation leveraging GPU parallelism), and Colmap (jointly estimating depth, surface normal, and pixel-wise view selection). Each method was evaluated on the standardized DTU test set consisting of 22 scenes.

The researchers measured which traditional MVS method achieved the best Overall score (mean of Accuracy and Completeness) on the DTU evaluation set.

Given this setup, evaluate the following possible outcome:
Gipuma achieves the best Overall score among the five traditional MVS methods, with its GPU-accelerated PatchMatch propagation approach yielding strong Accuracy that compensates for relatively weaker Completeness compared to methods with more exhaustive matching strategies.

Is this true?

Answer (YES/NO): NO